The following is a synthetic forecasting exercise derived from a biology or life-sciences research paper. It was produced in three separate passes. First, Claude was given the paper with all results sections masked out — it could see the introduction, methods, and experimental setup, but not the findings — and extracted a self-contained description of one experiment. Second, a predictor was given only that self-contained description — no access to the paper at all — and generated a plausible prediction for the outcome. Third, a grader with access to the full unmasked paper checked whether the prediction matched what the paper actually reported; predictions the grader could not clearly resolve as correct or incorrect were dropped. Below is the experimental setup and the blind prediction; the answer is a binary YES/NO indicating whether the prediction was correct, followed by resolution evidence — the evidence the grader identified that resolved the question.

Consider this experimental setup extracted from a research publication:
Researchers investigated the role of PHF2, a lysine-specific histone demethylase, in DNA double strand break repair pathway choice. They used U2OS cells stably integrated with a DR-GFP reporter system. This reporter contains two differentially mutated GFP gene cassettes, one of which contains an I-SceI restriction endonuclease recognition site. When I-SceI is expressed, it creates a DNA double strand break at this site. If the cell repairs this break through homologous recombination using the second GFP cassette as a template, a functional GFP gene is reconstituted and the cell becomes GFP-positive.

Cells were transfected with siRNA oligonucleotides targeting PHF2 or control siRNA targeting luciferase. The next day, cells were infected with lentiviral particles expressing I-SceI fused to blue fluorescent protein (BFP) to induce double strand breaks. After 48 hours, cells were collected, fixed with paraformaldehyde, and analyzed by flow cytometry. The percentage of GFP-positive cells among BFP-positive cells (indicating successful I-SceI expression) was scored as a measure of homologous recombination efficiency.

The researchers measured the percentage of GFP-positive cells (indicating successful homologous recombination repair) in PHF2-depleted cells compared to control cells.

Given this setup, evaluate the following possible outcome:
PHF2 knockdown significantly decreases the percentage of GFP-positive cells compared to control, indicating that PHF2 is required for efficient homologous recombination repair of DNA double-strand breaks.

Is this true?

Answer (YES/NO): YES